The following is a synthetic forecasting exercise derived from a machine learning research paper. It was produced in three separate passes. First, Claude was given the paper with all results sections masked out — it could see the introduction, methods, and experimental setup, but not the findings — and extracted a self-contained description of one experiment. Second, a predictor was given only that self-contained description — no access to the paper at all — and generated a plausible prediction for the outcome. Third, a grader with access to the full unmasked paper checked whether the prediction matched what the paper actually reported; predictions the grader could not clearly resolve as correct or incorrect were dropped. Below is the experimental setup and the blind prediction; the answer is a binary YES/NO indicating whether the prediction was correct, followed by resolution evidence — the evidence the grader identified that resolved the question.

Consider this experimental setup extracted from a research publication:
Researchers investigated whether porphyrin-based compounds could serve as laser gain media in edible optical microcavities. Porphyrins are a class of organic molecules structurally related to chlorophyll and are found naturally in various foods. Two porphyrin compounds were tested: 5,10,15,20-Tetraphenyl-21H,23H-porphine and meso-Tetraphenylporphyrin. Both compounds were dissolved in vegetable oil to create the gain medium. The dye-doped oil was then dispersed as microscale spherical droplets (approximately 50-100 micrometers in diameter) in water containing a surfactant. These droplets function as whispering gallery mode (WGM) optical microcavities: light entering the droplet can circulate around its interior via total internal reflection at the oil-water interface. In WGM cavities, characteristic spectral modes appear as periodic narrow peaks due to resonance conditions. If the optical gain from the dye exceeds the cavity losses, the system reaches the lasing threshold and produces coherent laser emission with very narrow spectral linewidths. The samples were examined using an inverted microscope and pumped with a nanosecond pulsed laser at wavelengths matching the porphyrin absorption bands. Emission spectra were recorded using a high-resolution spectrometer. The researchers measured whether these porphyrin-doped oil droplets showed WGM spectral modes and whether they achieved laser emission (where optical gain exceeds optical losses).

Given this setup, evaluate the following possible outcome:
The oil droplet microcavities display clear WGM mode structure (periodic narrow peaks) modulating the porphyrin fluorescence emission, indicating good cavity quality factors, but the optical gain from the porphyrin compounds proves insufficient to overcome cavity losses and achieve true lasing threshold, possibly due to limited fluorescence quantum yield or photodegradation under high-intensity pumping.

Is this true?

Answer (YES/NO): YES